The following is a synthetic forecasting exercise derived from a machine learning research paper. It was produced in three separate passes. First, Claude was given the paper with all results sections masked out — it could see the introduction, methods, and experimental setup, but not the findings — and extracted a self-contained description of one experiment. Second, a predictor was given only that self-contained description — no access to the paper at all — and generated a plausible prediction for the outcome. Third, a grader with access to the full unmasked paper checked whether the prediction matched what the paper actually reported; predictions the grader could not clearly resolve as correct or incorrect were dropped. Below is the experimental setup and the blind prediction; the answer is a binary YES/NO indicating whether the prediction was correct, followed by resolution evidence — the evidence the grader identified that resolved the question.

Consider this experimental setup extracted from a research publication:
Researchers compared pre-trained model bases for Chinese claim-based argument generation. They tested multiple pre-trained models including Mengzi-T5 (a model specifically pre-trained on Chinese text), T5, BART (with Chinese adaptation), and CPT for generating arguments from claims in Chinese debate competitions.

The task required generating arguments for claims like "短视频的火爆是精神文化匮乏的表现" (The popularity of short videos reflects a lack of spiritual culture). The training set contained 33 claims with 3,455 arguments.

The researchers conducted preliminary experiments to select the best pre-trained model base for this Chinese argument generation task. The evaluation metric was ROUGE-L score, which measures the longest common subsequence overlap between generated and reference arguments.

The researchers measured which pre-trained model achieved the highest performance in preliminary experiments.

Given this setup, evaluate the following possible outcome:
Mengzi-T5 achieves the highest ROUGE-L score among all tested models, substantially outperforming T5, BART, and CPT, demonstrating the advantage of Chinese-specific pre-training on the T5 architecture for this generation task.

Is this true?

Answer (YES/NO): NO